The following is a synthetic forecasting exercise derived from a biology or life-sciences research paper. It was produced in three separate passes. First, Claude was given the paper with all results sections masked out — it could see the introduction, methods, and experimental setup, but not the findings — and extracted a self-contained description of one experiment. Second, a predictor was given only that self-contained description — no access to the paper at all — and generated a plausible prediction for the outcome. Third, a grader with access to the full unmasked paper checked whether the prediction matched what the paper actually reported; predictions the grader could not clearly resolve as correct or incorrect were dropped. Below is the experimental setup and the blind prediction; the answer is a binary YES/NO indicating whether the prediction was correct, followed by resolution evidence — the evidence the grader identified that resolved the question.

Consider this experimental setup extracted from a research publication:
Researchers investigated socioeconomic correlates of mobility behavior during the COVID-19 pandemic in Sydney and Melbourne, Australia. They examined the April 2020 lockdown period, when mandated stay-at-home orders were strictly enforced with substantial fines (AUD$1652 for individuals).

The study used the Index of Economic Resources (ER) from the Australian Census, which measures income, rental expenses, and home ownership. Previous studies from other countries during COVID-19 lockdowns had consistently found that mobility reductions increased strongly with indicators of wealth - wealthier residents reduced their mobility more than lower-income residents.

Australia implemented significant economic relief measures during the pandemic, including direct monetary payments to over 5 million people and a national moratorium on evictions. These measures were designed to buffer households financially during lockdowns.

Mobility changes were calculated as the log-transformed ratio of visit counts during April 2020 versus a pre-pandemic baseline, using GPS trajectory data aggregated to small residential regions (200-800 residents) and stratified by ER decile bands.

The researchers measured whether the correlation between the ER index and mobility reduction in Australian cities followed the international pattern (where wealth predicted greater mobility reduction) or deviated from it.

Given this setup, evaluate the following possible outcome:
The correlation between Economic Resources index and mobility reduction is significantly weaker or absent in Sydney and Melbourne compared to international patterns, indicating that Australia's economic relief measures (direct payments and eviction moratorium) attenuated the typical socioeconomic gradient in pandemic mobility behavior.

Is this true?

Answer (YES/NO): YES